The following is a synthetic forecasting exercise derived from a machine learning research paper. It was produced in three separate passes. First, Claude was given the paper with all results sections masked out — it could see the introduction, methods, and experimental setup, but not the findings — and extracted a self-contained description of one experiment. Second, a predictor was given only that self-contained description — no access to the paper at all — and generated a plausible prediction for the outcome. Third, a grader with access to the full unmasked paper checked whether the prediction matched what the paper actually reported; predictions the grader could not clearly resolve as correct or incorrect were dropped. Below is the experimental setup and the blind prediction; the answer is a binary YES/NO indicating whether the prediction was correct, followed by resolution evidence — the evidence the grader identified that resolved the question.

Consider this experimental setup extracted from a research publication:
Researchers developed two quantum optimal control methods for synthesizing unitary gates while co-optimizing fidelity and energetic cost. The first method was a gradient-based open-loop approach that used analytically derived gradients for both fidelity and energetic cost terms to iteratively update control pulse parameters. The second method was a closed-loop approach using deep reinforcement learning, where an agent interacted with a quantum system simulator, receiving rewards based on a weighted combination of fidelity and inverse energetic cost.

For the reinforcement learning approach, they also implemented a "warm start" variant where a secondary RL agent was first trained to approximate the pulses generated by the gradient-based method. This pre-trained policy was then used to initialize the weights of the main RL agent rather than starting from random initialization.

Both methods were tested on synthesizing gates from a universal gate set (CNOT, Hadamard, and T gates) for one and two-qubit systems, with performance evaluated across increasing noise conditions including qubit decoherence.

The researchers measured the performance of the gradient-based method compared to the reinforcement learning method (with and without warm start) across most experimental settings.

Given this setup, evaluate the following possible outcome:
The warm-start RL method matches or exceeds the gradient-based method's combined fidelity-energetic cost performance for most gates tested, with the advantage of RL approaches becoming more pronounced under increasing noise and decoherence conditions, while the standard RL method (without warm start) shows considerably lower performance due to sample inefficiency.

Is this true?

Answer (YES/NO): NO